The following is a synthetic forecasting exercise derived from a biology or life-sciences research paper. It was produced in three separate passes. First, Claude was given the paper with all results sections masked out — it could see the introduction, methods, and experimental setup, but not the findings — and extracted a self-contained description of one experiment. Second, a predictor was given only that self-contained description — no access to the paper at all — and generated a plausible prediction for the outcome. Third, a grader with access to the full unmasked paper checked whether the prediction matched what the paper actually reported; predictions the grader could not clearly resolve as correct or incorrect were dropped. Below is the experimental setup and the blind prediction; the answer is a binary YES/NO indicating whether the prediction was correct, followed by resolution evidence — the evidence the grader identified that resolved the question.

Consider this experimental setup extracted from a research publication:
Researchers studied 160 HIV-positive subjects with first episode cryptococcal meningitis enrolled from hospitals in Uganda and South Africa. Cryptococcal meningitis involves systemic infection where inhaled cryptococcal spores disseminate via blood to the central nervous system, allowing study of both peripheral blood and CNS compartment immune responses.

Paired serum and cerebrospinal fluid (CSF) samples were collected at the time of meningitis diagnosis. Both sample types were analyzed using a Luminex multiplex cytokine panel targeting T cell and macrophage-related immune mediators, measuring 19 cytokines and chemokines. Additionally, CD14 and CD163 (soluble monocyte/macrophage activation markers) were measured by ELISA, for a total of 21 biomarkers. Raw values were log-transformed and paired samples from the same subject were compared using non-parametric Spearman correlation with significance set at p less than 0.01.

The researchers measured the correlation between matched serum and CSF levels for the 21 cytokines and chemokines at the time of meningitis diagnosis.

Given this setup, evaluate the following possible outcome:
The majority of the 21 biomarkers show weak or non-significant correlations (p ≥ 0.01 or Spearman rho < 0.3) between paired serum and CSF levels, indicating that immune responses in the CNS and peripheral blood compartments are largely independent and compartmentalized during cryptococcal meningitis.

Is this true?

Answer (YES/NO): YES